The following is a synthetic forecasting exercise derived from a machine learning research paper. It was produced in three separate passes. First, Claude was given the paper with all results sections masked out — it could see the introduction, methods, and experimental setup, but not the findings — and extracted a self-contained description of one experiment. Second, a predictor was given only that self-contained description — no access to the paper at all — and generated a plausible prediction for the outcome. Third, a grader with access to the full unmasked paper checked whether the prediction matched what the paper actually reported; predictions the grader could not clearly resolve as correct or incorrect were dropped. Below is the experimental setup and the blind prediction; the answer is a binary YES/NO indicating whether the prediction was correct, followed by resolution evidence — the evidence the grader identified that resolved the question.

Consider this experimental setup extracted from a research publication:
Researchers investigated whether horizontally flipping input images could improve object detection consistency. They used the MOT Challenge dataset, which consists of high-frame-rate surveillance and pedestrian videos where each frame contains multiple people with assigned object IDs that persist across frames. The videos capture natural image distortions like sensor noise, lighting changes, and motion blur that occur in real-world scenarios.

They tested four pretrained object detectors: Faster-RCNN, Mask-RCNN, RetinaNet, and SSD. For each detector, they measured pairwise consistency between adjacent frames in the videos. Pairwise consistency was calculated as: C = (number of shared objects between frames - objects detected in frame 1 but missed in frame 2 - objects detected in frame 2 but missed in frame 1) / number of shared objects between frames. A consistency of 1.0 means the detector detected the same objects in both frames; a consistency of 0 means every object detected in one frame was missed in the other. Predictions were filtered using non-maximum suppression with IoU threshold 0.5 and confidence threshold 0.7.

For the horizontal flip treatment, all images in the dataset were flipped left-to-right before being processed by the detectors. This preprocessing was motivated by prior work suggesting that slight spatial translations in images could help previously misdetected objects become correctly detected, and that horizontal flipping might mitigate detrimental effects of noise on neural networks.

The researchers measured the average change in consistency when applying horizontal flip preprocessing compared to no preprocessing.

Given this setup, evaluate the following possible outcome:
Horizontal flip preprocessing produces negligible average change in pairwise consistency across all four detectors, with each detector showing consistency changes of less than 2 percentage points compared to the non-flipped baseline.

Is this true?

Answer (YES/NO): NO